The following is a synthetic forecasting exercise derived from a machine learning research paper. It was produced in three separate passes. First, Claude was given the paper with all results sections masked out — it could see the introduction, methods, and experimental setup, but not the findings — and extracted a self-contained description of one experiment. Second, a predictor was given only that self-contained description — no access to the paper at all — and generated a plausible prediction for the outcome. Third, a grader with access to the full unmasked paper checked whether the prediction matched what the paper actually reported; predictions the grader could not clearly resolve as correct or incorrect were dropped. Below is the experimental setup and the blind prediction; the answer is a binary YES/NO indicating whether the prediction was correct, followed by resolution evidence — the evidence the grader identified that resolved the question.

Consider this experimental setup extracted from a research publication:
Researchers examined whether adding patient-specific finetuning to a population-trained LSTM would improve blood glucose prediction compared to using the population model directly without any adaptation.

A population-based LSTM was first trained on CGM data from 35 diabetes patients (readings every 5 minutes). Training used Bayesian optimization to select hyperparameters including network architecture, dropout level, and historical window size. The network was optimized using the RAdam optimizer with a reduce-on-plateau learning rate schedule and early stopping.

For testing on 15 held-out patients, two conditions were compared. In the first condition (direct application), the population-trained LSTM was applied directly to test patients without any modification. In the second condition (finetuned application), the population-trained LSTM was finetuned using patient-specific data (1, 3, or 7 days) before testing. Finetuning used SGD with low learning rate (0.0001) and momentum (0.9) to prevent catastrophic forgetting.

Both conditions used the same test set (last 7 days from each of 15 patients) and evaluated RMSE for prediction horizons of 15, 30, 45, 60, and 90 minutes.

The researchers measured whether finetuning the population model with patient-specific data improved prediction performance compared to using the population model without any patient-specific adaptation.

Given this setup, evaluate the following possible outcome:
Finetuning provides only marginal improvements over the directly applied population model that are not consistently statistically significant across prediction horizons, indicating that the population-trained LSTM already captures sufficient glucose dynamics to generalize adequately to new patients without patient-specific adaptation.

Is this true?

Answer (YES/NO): NO